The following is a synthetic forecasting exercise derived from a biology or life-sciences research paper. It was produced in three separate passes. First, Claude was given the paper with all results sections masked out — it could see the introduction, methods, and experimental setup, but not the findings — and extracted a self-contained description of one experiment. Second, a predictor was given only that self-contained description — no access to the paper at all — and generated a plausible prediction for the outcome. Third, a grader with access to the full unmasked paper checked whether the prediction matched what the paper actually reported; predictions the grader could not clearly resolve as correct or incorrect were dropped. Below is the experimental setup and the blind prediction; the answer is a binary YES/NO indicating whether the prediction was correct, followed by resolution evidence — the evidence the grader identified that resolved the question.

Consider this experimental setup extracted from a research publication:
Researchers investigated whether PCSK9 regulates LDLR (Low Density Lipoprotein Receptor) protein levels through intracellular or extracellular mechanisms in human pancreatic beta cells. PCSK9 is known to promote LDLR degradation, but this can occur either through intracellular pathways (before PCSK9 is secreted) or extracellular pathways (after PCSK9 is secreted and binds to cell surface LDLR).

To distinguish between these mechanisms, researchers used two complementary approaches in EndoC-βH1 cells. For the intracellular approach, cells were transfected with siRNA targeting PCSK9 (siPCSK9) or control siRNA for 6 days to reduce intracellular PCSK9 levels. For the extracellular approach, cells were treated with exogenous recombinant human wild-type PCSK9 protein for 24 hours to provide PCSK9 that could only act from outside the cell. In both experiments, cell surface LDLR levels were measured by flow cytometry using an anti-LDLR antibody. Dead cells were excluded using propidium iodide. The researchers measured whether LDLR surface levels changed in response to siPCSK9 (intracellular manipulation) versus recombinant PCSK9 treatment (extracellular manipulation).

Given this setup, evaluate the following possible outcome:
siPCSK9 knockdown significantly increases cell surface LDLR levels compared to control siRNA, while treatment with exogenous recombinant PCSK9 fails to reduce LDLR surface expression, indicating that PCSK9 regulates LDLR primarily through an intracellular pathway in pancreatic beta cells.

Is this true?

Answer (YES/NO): NO